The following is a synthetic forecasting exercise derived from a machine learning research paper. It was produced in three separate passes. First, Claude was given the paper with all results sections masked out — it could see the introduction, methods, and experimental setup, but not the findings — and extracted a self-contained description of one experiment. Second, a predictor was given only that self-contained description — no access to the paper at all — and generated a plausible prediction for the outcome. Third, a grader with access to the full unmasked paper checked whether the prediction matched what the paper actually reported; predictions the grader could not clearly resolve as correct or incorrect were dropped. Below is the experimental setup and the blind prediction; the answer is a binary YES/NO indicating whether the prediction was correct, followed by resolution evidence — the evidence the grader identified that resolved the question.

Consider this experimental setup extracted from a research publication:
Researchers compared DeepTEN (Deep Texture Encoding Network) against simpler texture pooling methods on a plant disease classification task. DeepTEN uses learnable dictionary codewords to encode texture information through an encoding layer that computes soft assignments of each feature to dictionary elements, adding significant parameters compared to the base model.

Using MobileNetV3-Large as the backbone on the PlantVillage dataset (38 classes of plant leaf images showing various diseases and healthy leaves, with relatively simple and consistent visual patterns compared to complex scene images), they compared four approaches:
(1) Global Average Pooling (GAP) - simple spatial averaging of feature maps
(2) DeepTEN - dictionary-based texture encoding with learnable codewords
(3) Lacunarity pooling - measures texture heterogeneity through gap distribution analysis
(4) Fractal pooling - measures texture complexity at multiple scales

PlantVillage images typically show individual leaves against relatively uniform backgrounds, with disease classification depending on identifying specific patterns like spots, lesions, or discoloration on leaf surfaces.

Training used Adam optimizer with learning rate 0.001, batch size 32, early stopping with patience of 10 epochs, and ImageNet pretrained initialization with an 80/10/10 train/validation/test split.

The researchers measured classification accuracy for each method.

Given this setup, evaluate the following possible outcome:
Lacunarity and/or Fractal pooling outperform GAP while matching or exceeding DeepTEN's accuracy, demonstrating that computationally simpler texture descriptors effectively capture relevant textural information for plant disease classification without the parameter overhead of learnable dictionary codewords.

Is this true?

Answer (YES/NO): NO